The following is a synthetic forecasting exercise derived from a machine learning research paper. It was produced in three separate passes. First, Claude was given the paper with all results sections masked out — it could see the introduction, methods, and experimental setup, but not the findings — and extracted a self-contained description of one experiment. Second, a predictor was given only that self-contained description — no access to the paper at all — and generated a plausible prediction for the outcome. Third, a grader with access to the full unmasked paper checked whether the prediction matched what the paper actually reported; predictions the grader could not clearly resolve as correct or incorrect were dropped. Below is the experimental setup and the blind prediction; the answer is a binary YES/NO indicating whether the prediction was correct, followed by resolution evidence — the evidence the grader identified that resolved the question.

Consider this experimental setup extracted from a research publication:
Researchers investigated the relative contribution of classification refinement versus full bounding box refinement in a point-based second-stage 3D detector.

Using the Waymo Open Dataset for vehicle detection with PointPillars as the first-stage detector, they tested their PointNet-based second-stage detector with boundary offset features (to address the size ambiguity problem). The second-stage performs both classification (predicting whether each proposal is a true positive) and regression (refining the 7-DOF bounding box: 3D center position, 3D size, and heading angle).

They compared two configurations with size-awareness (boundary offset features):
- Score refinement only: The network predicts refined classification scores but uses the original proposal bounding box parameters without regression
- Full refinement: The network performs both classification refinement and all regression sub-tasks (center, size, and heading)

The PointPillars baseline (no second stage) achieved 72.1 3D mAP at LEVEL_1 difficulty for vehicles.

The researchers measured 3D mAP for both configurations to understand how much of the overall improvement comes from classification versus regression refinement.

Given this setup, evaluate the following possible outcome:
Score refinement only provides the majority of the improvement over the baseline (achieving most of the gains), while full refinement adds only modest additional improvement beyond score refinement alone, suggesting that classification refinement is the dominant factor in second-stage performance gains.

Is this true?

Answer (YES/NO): NO